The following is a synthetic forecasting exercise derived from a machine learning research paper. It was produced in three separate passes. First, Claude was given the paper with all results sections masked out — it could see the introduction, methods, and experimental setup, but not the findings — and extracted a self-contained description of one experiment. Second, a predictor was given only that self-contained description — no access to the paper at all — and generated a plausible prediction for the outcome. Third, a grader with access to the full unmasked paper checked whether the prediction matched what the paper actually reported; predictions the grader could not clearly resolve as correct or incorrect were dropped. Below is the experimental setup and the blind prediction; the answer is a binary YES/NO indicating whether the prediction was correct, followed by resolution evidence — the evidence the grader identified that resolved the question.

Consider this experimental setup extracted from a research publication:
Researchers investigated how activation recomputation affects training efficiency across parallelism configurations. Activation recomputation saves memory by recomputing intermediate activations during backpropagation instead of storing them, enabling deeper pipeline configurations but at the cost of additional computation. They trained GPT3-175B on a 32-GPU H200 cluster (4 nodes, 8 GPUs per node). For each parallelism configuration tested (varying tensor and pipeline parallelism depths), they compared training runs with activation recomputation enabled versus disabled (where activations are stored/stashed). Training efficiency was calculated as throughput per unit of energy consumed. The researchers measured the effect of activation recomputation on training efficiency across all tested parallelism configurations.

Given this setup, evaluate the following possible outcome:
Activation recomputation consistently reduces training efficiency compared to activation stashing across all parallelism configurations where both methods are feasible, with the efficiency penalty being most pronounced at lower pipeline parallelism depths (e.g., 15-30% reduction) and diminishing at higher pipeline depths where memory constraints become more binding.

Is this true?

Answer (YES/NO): NO